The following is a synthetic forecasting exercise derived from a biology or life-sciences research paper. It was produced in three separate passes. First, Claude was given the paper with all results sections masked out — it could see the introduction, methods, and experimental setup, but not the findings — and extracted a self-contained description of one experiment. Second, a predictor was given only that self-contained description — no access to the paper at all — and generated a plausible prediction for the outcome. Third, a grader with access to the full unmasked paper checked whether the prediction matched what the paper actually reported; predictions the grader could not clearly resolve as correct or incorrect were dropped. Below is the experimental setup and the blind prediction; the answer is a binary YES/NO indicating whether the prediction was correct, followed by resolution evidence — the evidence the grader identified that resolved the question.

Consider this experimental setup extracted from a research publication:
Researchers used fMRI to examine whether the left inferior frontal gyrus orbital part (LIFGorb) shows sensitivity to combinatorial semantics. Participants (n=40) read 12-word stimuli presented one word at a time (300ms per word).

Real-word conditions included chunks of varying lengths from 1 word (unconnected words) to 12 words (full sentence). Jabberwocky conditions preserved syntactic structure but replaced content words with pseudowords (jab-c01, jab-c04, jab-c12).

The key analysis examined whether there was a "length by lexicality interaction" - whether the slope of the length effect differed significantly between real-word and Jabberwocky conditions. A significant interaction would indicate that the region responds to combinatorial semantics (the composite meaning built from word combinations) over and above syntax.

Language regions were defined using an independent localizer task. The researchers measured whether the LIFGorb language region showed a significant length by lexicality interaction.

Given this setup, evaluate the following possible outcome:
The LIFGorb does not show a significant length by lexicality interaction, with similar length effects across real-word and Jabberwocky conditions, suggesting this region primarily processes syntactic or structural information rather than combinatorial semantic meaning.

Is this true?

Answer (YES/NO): NO